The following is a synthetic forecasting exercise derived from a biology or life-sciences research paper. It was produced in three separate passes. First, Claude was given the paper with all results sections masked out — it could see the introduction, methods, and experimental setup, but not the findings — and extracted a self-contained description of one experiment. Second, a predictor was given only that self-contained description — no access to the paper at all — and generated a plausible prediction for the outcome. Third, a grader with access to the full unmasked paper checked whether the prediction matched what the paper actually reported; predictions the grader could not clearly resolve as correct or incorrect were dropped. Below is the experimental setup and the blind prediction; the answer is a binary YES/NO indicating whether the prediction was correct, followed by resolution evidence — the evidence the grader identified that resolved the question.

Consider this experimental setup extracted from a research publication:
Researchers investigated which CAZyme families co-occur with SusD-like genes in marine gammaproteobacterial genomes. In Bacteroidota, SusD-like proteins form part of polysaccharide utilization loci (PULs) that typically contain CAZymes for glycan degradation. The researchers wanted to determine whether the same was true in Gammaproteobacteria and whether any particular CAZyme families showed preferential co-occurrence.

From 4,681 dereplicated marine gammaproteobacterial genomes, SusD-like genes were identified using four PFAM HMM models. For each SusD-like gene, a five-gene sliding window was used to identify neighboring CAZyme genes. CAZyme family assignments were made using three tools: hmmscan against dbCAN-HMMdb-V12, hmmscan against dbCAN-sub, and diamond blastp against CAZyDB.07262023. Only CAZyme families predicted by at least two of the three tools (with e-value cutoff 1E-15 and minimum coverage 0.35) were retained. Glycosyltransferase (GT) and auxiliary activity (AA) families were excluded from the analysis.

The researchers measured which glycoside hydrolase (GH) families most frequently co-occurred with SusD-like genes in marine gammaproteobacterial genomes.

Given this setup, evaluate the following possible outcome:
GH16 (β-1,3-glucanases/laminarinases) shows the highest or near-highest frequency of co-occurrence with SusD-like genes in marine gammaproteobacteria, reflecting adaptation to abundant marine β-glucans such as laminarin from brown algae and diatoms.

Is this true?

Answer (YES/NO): NO